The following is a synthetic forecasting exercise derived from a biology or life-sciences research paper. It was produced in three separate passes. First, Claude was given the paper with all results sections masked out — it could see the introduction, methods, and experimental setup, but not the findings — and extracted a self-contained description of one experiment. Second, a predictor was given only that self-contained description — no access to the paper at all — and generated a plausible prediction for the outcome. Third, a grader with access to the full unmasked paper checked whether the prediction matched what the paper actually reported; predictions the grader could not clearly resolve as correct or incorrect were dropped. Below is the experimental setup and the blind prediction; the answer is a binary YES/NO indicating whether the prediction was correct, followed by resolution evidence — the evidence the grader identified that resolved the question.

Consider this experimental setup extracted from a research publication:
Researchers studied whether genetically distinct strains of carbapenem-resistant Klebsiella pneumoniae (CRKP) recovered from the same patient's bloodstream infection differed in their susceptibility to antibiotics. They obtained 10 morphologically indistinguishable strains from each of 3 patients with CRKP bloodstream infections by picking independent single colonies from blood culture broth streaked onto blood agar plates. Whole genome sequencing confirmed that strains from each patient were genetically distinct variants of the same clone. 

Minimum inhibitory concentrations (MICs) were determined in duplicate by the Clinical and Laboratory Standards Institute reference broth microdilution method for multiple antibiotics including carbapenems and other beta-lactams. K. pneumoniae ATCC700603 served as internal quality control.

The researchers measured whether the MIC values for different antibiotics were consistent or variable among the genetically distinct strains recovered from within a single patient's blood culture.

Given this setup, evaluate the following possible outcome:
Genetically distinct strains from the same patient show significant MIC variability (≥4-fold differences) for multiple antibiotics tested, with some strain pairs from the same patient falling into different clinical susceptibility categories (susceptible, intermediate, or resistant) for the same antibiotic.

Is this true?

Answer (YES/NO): YES